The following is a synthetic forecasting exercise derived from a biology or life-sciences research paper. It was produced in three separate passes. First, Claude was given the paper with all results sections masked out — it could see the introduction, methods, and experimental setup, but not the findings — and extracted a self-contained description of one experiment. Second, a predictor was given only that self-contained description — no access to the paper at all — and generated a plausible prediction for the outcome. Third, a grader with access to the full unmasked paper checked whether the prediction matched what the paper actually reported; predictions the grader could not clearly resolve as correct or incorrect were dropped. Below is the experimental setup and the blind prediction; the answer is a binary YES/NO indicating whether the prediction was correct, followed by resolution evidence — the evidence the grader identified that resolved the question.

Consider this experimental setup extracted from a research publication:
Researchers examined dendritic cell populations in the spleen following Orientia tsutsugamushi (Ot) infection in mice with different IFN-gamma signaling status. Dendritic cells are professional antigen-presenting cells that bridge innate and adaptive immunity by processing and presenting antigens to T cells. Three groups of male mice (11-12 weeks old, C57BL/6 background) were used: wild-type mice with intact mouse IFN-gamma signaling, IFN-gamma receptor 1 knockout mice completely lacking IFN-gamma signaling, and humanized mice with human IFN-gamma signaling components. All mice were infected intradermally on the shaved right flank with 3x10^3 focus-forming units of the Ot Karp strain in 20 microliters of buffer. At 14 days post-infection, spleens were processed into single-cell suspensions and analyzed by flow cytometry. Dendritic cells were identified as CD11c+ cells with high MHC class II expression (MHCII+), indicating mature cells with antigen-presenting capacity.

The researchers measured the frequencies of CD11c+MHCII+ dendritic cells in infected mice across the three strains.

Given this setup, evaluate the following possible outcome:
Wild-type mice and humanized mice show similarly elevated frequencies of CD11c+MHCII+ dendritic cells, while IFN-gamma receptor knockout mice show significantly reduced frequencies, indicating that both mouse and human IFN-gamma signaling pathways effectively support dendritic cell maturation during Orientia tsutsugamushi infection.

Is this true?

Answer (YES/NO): NO